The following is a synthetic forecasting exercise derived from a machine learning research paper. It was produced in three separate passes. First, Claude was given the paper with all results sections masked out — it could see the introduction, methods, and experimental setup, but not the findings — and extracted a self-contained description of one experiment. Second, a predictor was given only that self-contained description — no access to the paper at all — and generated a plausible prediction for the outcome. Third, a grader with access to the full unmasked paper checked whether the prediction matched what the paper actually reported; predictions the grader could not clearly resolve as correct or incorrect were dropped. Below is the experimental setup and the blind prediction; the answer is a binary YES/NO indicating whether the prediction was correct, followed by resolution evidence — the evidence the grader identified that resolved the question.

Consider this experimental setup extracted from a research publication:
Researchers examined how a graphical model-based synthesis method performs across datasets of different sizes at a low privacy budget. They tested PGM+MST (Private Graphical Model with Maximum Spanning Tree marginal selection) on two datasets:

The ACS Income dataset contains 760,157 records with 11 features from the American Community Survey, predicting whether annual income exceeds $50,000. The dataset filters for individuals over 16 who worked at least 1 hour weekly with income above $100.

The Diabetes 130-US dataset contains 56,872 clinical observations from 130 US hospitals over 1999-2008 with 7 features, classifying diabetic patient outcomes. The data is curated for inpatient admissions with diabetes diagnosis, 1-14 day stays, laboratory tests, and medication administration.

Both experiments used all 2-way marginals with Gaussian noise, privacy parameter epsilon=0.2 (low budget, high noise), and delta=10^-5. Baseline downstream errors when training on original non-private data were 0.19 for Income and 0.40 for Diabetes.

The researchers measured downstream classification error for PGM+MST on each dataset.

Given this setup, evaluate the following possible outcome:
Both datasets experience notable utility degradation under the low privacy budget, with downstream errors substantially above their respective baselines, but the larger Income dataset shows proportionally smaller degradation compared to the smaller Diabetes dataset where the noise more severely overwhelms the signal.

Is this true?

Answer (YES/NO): NO